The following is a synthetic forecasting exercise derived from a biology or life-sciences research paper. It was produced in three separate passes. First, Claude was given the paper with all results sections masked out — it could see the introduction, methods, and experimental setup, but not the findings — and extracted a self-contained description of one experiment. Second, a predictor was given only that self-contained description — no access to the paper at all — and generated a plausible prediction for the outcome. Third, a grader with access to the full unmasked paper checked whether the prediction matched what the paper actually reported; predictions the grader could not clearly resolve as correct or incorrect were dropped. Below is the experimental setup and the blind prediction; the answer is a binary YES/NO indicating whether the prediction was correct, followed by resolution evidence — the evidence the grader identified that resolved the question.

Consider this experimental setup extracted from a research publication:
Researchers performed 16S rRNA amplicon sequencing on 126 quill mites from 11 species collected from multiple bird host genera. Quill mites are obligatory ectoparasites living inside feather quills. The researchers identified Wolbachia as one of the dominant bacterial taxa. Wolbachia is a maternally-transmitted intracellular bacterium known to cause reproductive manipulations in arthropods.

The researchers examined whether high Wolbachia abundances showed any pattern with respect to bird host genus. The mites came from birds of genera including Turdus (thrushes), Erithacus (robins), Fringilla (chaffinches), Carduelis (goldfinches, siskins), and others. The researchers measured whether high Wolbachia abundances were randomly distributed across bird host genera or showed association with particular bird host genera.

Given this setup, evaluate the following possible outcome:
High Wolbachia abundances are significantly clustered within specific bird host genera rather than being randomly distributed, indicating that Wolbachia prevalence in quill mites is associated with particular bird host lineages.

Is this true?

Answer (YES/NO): YES